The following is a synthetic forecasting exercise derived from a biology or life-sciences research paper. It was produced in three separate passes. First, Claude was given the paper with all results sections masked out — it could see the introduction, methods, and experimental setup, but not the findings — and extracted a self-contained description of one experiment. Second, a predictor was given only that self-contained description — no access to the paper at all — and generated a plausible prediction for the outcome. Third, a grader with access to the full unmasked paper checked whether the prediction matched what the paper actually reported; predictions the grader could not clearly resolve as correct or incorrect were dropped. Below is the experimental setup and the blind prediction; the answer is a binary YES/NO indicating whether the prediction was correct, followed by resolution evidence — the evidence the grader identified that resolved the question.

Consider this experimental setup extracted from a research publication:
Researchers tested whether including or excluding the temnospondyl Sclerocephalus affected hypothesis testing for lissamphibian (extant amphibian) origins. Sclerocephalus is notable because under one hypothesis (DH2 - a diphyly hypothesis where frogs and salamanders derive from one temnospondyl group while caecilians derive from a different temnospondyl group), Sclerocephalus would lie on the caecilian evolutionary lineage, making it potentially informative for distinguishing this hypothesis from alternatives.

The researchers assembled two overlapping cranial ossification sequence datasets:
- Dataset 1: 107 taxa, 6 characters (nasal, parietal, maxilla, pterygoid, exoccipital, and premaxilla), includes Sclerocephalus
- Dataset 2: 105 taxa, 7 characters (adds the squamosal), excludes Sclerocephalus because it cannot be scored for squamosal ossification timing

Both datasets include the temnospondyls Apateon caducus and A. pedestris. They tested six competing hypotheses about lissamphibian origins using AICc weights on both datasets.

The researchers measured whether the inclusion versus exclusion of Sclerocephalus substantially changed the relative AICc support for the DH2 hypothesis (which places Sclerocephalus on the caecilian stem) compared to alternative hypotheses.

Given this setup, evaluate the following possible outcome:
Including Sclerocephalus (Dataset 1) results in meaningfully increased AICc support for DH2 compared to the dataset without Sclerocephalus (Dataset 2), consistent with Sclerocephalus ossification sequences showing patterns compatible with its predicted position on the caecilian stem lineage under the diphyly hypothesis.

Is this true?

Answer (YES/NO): NO